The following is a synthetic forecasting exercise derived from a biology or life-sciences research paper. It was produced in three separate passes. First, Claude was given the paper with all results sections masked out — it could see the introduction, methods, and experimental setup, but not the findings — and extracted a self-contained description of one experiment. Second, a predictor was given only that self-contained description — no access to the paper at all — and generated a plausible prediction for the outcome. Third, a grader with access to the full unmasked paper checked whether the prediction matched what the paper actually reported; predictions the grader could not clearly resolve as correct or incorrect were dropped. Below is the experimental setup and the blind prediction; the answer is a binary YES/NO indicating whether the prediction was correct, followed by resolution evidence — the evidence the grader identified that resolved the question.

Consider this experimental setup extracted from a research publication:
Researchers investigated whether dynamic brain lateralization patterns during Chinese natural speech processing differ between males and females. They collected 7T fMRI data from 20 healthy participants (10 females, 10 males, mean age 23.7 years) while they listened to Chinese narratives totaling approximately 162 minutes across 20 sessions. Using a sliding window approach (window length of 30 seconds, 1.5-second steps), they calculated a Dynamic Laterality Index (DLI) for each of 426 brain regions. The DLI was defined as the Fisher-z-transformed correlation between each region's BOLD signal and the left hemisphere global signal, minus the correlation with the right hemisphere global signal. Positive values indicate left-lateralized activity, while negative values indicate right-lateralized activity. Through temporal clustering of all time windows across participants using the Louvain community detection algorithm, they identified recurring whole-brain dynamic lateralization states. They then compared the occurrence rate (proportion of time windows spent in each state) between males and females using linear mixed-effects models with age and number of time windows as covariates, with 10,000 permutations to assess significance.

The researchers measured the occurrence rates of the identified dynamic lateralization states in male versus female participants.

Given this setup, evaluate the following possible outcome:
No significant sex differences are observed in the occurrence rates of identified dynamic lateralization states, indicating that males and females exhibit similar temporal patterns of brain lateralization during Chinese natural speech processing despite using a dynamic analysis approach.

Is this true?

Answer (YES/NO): NO